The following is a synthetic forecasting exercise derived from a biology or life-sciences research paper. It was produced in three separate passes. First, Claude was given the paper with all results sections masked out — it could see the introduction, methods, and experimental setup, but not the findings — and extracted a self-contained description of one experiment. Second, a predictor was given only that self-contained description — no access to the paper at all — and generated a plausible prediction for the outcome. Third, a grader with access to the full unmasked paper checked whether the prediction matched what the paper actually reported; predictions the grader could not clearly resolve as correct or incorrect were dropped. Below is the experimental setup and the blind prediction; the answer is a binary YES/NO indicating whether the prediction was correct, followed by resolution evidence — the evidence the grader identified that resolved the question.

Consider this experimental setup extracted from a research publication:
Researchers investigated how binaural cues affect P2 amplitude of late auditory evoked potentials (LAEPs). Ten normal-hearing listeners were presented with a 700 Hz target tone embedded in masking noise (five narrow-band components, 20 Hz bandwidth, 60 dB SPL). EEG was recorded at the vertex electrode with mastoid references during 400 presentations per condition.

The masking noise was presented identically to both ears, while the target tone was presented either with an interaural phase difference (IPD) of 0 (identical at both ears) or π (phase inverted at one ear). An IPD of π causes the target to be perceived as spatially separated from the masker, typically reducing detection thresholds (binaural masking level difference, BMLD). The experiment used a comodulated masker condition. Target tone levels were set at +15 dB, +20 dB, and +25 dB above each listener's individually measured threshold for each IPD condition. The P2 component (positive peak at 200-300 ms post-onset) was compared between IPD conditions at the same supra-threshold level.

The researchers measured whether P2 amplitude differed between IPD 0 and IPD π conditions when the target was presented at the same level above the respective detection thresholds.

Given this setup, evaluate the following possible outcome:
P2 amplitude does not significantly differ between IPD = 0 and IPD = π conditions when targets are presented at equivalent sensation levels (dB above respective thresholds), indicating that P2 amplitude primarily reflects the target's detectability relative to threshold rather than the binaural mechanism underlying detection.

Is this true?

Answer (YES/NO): NO